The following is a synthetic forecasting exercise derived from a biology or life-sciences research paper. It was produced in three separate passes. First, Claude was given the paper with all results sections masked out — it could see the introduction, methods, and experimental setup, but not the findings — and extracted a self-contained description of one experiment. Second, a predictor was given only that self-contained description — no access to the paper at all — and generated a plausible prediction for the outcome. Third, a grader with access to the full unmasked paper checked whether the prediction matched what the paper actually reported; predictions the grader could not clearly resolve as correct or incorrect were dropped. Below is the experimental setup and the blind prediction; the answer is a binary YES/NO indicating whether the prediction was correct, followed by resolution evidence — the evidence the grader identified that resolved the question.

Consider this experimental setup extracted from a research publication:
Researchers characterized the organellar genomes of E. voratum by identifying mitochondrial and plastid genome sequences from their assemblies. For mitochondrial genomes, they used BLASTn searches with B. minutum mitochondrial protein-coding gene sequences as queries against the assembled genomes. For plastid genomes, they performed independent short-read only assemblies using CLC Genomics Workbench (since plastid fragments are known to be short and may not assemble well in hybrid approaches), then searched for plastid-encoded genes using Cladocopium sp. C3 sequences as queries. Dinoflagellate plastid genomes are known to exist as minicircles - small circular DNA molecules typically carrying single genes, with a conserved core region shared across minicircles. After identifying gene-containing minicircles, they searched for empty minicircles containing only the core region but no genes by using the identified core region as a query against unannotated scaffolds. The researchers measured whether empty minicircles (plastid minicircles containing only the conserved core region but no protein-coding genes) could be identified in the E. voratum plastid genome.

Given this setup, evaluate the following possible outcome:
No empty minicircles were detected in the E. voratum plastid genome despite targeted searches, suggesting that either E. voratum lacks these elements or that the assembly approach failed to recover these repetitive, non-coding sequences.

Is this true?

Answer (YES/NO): NO